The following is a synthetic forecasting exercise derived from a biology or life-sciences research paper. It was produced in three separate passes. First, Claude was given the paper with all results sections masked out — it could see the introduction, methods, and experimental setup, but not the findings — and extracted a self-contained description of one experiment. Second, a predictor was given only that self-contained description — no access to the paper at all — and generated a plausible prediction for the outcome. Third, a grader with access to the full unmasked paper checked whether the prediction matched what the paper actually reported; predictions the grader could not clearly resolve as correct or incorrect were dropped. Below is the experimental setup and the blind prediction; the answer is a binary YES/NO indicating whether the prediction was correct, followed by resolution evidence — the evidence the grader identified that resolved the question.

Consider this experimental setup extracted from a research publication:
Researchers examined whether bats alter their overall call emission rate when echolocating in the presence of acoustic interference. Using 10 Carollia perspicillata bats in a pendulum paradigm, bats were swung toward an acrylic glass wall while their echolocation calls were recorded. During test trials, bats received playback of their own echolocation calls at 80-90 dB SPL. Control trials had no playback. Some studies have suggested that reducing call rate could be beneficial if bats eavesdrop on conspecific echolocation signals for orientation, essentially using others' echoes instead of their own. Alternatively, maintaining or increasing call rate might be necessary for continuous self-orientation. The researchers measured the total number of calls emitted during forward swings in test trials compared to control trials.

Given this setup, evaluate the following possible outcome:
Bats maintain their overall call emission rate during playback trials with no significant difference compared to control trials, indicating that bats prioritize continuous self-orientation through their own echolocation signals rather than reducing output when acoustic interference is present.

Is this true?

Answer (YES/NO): NO